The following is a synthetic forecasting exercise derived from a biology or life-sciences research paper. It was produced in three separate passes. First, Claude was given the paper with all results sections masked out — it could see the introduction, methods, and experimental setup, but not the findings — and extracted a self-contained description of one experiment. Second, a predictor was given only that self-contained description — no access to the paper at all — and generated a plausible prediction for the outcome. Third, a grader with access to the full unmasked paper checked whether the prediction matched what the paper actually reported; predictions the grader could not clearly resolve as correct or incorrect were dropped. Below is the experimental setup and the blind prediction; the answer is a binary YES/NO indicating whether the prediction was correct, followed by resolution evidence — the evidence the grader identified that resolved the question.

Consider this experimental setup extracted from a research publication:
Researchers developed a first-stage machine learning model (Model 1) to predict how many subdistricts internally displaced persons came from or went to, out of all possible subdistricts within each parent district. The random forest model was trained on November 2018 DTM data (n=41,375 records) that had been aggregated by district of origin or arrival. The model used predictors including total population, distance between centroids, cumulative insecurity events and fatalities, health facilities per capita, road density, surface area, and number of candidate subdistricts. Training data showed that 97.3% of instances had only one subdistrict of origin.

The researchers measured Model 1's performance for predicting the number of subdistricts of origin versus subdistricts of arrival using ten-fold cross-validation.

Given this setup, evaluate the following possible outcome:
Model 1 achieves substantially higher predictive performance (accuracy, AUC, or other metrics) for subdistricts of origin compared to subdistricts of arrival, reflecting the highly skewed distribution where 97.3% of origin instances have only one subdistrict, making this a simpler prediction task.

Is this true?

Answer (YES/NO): NO